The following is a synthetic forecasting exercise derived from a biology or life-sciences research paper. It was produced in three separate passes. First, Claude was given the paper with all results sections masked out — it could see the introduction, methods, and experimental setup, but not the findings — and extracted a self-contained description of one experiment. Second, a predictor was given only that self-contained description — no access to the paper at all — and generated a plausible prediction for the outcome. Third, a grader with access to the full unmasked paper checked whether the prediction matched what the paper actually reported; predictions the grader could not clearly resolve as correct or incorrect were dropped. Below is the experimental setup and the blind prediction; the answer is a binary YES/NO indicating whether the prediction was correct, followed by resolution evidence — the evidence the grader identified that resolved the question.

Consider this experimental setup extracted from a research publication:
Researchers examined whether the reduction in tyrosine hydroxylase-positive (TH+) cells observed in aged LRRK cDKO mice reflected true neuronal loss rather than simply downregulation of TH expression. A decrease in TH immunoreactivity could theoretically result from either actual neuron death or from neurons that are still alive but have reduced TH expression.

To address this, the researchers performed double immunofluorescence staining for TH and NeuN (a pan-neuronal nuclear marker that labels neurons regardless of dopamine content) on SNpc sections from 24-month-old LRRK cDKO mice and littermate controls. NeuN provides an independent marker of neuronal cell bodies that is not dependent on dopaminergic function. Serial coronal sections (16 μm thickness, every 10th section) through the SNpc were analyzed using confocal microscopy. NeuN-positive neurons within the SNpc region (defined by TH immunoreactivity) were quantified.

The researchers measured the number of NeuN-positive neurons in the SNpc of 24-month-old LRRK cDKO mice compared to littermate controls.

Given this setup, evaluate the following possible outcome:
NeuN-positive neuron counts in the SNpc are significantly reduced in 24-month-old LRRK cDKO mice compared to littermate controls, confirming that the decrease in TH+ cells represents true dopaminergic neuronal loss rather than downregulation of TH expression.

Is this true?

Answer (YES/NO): YES